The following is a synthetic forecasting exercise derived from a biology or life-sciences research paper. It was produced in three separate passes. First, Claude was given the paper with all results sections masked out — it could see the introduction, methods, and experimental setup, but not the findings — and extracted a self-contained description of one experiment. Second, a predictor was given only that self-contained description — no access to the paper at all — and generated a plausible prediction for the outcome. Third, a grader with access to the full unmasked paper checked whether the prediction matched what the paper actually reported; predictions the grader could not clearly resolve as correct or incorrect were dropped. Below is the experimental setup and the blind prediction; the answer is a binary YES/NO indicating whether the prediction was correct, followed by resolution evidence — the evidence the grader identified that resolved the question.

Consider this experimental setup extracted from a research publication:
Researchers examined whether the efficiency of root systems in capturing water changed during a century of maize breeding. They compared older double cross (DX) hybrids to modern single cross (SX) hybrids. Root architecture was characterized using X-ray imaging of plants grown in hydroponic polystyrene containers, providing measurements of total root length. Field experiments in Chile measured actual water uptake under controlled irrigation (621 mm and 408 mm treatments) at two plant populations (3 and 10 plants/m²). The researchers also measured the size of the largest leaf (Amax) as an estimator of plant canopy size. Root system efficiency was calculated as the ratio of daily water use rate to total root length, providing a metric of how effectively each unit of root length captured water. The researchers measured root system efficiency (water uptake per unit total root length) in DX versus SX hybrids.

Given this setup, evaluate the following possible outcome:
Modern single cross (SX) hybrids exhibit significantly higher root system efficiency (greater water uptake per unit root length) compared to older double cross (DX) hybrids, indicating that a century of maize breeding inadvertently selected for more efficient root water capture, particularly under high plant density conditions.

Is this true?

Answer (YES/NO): NO